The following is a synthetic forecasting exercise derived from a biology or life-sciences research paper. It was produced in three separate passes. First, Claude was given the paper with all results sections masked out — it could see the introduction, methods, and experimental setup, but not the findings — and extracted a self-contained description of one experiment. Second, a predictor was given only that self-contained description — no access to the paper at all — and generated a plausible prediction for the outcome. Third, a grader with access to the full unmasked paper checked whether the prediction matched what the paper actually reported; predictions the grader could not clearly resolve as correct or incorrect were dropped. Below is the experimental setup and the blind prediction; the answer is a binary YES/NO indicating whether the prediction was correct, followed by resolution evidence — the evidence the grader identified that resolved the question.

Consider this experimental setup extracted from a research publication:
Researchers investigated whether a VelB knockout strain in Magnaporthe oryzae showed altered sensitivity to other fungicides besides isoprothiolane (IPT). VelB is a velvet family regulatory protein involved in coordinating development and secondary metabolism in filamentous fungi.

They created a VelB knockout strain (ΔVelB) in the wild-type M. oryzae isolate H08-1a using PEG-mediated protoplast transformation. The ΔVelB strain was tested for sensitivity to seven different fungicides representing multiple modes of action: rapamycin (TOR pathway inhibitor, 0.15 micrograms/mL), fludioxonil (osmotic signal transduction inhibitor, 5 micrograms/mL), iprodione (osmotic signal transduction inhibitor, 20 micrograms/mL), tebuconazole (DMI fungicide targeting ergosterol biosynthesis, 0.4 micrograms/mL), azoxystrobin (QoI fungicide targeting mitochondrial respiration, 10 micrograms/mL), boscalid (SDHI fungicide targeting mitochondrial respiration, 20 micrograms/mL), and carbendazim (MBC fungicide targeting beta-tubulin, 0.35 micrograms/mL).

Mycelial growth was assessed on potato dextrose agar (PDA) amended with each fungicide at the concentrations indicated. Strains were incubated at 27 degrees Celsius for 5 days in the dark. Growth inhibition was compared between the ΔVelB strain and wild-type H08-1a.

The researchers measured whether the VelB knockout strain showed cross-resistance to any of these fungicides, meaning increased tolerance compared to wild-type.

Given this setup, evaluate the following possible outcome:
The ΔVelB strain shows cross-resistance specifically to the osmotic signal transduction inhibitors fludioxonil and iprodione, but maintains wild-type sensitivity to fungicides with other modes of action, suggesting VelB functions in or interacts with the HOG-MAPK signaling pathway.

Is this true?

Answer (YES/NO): NO